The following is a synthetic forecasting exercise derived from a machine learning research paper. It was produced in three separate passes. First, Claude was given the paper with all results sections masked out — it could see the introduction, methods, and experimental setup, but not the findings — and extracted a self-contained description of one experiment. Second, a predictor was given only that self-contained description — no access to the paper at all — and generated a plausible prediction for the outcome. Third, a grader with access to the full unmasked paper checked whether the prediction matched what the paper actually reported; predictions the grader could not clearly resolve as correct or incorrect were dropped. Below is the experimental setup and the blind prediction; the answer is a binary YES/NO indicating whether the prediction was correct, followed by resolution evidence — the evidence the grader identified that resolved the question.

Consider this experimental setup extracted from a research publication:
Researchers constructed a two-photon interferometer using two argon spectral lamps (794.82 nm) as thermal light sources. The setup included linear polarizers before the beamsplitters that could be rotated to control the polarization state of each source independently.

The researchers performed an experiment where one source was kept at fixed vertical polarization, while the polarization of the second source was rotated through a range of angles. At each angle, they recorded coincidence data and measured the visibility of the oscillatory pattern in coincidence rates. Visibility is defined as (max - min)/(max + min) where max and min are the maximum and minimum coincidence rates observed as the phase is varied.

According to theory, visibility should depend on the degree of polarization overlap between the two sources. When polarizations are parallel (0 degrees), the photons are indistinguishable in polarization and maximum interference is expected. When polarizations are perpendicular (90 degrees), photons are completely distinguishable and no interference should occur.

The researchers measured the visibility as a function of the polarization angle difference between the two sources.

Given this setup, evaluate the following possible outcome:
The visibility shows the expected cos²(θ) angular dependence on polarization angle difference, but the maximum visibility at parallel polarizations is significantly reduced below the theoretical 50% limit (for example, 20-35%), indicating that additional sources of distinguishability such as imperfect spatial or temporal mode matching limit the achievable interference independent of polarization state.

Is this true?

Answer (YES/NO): NO